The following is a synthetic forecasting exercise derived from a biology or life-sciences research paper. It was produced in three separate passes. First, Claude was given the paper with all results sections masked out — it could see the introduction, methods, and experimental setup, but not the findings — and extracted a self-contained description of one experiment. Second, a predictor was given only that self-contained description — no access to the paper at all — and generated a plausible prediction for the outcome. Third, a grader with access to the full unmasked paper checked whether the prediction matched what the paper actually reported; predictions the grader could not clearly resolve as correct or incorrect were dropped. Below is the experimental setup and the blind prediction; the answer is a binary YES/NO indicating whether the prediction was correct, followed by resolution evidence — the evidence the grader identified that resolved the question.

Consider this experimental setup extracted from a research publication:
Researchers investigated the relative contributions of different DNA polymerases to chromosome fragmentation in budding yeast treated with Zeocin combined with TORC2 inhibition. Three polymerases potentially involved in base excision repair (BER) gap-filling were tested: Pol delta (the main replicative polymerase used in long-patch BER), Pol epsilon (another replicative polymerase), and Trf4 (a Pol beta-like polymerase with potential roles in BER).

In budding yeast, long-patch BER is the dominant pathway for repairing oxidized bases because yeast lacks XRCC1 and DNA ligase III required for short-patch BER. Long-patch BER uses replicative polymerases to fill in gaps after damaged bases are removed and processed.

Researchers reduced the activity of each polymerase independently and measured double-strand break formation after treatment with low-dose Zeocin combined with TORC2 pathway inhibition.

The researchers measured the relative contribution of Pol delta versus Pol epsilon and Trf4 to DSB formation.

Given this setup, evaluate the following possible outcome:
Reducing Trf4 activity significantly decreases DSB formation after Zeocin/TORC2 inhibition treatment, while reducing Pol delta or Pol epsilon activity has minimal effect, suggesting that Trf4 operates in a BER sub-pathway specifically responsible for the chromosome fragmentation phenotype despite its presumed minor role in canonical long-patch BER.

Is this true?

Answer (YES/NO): NO